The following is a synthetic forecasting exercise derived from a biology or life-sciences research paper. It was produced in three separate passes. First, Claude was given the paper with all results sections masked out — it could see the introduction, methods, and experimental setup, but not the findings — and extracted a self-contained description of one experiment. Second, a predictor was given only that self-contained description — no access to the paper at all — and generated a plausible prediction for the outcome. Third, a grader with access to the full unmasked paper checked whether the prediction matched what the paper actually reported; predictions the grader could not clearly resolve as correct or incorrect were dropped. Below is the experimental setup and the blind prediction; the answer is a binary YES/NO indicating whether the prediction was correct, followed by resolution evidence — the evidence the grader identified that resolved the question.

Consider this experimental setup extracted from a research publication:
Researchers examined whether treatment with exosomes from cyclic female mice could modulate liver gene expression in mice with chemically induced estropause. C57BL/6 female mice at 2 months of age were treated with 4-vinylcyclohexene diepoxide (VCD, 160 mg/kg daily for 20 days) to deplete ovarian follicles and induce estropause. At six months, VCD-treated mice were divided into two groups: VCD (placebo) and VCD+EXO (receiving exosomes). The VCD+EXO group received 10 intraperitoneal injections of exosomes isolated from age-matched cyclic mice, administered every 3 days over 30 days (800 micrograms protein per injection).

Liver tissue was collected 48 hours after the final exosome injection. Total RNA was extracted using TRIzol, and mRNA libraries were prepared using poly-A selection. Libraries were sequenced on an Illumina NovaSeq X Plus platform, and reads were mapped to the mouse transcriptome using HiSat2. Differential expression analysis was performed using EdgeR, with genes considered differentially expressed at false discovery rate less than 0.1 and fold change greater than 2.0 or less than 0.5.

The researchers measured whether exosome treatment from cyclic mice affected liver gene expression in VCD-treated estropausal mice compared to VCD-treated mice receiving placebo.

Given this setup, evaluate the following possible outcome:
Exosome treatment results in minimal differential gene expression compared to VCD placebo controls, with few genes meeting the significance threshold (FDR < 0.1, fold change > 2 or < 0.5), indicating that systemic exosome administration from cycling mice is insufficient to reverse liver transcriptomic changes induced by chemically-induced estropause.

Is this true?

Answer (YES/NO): NO